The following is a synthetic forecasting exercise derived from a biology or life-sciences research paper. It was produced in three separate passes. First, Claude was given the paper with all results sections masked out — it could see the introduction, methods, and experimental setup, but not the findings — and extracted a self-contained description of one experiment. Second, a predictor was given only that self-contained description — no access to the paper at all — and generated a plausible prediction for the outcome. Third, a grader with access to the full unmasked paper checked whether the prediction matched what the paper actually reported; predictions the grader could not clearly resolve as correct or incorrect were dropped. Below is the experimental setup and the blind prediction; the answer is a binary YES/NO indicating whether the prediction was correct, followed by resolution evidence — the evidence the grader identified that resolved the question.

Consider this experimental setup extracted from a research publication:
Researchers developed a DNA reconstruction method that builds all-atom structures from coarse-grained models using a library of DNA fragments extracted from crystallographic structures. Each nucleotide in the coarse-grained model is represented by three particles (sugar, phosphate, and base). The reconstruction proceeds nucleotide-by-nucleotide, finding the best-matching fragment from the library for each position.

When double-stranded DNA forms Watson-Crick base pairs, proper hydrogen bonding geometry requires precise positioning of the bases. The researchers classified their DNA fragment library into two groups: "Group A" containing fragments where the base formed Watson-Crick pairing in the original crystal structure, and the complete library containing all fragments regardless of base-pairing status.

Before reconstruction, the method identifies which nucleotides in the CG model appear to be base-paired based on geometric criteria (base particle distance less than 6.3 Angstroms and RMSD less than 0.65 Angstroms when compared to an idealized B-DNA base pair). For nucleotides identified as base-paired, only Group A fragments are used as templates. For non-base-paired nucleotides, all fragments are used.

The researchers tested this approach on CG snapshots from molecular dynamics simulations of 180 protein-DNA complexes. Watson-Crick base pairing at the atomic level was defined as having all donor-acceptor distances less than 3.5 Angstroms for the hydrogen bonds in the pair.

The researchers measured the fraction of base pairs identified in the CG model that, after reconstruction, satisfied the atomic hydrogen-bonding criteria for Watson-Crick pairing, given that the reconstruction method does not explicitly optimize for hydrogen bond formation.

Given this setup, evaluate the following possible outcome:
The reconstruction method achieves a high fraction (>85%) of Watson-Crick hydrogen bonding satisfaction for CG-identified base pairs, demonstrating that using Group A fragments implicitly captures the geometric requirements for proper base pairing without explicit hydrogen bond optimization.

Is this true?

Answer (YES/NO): NO